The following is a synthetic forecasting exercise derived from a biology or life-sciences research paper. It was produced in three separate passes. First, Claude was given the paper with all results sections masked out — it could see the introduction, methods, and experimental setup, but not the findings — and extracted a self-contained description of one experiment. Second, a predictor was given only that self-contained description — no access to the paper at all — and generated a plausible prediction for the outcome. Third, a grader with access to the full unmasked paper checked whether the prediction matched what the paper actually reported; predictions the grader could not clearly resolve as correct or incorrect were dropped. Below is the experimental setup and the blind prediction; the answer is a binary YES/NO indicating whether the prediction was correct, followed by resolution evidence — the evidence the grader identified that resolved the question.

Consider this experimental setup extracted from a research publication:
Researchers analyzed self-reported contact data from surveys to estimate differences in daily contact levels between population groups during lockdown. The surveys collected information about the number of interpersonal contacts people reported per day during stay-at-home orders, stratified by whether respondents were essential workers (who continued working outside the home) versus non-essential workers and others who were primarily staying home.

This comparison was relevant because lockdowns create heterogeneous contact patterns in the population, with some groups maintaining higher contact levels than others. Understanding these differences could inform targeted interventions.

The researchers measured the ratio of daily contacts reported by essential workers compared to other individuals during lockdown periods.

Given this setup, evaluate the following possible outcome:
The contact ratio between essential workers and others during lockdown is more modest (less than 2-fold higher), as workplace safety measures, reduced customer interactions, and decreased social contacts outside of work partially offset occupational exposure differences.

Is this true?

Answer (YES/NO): NO